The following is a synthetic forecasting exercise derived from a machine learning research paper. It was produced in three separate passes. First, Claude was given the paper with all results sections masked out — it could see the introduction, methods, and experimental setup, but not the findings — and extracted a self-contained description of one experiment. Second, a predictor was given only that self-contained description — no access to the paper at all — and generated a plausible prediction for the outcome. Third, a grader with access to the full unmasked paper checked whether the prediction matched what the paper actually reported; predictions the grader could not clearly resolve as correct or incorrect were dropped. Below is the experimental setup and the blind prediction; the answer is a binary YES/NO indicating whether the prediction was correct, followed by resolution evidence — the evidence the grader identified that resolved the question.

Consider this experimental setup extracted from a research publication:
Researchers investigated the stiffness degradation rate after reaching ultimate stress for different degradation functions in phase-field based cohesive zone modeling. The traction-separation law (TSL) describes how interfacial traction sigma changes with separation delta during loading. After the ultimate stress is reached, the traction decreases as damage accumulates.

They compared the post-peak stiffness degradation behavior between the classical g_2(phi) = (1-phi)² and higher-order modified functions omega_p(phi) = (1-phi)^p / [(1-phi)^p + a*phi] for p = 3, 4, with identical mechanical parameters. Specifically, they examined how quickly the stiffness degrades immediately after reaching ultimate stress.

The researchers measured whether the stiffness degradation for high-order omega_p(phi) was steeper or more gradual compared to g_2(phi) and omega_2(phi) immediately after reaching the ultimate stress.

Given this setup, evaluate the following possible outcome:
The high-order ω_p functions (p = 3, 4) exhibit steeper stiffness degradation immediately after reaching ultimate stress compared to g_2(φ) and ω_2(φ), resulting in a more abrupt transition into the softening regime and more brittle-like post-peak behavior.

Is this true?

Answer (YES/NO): YES